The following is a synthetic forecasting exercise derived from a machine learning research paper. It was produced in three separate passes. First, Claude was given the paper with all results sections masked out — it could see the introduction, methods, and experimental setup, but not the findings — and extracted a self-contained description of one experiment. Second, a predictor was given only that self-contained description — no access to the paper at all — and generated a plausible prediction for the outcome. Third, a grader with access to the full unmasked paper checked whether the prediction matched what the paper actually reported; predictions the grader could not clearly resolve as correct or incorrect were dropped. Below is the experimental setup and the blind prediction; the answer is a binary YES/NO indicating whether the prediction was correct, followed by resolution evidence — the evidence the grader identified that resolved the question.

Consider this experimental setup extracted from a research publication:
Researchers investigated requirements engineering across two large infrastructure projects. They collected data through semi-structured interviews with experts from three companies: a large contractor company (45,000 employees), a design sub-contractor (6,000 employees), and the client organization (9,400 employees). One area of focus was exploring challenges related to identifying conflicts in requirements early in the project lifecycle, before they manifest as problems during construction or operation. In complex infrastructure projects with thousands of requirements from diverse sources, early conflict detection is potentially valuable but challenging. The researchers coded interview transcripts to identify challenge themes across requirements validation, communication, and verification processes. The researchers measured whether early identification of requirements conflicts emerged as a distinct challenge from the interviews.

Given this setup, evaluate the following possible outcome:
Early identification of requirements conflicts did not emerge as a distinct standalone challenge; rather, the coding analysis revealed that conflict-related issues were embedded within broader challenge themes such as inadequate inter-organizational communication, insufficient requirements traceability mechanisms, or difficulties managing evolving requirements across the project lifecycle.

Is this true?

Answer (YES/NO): NO